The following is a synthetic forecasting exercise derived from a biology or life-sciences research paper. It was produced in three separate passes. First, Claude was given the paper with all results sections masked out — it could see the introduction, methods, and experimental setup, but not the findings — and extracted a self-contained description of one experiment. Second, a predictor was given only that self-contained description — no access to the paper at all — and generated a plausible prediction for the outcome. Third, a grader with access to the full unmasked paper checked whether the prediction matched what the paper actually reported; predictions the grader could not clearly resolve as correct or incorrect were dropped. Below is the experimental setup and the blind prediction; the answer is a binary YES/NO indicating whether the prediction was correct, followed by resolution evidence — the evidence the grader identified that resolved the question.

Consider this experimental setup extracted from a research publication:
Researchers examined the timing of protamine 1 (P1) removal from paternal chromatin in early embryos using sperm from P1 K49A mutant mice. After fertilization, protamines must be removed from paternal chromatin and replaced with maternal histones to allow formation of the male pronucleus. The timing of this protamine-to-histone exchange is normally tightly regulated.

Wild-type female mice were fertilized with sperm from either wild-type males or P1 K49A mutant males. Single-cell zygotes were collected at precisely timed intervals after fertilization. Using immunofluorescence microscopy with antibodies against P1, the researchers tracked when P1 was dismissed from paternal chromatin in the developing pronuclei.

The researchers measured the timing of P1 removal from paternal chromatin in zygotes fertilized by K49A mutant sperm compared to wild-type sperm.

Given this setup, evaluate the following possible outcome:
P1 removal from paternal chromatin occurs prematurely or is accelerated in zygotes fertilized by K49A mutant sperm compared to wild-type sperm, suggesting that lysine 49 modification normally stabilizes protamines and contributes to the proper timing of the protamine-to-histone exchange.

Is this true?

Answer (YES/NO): YES